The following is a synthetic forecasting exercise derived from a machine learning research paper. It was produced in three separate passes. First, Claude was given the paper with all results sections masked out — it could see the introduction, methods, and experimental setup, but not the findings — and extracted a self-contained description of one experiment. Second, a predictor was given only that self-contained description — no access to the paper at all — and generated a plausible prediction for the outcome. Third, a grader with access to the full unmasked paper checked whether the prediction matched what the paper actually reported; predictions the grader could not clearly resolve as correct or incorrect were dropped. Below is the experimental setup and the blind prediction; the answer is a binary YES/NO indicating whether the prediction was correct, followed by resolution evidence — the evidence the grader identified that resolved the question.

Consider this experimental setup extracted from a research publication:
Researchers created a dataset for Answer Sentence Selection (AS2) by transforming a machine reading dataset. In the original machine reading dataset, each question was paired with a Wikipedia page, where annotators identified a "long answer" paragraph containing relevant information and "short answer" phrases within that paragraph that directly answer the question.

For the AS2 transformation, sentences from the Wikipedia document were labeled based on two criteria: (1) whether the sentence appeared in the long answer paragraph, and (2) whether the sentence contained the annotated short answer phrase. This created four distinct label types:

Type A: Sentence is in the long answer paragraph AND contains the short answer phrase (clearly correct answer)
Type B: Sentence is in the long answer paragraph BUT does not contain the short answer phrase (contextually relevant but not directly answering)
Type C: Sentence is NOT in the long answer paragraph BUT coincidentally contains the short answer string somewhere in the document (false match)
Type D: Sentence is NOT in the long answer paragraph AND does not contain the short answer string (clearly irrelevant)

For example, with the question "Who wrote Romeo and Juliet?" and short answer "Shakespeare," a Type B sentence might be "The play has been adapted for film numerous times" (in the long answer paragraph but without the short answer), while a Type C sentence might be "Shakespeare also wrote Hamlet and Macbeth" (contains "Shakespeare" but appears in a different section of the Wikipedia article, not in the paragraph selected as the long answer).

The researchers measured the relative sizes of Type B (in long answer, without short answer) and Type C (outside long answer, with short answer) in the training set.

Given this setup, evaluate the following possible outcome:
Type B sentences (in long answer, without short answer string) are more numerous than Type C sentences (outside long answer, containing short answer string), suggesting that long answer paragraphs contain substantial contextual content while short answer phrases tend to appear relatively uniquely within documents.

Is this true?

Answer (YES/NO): YES